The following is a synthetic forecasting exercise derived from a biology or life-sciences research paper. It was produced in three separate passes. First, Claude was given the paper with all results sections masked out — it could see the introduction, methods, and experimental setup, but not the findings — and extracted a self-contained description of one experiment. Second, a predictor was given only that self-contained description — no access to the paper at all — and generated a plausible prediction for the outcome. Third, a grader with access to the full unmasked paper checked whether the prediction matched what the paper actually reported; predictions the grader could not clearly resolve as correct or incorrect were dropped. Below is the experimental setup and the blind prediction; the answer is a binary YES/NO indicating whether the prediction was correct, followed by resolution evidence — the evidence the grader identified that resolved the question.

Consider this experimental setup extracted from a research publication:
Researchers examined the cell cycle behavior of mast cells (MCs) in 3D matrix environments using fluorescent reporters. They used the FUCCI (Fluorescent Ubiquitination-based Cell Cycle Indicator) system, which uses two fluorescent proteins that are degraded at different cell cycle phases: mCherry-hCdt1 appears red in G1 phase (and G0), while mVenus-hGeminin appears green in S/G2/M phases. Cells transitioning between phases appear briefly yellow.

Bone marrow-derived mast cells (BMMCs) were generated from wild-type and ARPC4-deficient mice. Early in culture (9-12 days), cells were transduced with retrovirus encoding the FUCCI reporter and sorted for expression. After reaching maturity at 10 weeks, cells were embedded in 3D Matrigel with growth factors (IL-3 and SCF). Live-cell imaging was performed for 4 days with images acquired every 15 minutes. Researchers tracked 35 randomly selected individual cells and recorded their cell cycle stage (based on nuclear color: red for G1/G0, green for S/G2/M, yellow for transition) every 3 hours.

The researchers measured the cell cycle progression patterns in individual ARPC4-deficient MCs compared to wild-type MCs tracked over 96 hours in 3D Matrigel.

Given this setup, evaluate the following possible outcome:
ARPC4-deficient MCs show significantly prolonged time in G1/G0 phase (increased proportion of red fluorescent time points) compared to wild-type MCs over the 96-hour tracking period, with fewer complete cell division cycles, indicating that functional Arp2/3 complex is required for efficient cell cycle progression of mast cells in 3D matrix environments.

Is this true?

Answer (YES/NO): YES